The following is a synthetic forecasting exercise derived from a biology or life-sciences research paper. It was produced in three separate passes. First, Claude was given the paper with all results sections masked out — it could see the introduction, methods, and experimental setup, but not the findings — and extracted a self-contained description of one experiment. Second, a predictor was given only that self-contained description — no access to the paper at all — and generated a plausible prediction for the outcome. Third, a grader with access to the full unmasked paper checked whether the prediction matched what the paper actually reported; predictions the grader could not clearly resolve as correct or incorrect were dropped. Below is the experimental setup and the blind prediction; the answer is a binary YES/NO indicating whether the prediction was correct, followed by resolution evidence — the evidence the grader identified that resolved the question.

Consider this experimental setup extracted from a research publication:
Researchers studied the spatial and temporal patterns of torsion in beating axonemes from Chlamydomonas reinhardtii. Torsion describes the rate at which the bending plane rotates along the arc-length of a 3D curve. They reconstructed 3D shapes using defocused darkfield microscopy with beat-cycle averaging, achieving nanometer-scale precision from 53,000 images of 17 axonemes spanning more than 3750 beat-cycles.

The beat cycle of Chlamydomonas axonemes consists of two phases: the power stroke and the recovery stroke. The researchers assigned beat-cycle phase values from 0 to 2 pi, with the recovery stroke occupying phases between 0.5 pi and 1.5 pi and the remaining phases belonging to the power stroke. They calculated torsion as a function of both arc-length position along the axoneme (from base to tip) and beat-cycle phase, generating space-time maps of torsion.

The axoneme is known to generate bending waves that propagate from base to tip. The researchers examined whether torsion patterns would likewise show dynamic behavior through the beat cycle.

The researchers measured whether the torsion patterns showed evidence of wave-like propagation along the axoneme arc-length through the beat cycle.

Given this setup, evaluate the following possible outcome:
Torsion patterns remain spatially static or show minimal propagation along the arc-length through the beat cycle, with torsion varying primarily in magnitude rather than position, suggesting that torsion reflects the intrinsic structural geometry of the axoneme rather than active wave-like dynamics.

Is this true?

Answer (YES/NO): NO